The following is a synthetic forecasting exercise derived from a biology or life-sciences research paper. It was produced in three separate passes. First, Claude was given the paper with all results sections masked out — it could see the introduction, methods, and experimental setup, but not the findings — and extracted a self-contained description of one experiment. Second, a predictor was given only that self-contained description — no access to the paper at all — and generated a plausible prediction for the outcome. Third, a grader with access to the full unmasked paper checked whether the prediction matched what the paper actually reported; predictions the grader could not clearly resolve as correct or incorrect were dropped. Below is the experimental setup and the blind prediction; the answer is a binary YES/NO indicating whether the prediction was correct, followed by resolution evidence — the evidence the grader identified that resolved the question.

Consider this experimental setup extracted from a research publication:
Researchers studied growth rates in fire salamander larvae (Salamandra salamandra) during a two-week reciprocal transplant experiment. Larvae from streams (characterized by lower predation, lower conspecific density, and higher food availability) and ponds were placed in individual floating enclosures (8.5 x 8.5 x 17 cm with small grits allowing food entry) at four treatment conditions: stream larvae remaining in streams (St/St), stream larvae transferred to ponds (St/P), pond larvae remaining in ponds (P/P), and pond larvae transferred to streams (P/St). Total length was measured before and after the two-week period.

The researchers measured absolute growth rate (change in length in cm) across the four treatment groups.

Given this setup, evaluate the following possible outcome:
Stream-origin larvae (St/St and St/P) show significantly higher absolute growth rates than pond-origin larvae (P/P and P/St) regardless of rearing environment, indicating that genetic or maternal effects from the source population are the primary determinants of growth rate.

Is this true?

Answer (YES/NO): NO